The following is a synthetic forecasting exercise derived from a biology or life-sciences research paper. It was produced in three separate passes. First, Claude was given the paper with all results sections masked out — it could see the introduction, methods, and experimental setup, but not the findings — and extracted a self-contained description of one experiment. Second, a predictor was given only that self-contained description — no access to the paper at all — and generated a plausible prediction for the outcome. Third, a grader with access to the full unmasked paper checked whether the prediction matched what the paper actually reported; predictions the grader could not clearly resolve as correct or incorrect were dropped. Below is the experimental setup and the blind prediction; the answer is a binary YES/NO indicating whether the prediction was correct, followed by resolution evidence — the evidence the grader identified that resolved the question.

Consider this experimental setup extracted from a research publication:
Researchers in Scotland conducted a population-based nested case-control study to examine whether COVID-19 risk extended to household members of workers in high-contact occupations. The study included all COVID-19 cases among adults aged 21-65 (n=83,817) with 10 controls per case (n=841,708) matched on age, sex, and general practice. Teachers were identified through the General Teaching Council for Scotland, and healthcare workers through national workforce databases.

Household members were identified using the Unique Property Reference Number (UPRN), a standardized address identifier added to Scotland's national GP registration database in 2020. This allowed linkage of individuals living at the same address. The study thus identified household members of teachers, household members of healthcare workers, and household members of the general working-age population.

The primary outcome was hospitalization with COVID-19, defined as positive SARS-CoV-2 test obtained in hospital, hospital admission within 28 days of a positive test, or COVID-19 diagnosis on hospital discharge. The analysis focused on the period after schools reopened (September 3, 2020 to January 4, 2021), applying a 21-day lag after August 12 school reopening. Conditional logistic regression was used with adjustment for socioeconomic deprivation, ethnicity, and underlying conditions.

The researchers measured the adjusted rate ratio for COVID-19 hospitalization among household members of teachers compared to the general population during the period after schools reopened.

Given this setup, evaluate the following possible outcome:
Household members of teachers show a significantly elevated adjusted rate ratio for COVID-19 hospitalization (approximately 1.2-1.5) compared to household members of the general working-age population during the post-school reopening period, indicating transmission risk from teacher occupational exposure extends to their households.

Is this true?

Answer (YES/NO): NO